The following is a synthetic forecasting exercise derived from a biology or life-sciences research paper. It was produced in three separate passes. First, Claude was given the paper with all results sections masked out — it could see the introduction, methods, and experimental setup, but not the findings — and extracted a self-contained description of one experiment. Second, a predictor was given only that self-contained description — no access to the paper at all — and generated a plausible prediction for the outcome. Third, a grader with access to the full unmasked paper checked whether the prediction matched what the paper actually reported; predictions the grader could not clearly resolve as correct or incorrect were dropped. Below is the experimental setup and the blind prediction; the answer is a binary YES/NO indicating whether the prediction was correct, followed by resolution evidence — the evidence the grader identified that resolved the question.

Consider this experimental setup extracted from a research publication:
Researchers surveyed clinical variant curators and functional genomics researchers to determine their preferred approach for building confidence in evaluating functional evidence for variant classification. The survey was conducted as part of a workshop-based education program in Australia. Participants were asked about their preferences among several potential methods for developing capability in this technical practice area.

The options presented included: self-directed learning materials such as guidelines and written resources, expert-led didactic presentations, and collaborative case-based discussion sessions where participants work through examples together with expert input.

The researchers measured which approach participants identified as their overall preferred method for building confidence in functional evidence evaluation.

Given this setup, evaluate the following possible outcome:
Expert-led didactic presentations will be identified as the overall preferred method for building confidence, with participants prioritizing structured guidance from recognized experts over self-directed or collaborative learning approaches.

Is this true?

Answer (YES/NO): NO